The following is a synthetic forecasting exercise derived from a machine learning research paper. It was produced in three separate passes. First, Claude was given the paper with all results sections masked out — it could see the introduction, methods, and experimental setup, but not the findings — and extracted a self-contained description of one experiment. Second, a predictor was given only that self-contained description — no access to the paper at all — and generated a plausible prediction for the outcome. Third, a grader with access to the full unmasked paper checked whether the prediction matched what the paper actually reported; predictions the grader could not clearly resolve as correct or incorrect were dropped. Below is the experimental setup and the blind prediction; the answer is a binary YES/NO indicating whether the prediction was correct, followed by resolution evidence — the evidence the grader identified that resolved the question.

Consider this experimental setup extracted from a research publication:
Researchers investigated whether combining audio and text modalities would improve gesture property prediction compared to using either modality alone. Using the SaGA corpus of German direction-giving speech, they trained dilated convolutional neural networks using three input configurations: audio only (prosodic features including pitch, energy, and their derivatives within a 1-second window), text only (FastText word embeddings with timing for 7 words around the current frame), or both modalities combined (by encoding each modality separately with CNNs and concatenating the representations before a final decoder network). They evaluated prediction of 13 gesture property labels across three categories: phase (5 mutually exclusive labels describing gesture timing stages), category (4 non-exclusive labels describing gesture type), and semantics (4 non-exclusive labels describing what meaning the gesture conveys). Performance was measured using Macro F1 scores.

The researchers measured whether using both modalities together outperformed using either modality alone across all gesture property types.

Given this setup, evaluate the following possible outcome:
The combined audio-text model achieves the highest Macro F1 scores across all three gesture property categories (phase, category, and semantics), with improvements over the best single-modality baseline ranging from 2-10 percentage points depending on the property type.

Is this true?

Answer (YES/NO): NO